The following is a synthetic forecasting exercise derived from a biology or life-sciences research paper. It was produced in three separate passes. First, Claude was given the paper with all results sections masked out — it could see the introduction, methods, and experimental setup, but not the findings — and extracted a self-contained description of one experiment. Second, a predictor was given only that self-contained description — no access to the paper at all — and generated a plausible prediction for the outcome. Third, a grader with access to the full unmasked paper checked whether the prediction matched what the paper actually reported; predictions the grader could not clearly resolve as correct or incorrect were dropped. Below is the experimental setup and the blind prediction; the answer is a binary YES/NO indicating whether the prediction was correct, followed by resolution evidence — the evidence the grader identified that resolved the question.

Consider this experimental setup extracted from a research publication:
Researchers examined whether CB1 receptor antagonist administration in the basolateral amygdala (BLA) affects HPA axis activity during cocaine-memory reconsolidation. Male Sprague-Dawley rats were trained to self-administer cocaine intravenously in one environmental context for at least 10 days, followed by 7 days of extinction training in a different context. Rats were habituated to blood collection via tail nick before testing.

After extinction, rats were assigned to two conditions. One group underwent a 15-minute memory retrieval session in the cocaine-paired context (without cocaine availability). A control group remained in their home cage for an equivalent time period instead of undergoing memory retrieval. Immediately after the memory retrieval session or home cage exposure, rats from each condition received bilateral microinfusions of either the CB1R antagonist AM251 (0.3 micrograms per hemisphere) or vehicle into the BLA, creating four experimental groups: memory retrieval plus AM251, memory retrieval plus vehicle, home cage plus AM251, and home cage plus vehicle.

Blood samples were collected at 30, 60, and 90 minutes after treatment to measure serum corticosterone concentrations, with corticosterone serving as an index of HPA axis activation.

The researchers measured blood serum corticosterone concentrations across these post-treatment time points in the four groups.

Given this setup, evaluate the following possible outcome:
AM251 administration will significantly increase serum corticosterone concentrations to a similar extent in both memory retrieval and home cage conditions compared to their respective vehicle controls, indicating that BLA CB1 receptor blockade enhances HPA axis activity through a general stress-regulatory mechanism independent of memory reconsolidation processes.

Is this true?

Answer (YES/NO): NO